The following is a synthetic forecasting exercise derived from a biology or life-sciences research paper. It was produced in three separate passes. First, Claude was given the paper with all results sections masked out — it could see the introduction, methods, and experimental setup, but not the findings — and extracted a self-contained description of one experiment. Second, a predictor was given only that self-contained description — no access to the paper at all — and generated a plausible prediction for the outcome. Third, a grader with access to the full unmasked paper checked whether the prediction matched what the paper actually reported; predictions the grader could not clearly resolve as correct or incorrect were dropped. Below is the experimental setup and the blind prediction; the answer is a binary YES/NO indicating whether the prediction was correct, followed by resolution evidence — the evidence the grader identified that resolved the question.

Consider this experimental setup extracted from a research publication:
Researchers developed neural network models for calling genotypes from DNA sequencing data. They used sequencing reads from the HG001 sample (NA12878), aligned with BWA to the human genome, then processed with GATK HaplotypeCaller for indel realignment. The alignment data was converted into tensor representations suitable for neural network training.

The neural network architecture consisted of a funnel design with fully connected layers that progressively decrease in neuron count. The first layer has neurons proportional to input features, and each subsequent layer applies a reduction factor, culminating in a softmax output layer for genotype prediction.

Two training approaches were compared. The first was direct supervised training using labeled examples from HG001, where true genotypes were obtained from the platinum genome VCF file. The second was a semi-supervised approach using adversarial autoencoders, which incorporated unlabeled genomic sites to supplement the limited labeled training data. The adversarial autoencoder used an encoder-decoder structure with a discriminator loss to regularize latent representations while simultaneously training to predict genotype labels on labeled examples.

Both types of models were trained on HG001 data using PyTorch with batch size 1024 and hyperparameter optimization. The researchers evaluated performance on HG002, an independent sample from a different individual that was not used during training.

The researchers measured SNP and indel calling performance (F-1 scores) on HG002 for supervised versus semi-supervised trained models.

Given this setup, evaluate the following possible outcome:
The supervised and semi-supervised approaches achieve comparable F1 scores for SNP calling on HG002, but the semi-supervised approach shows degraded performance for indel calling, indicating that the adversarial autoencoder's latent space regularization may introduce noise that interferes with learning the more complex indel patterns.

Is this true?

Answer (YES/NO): NO